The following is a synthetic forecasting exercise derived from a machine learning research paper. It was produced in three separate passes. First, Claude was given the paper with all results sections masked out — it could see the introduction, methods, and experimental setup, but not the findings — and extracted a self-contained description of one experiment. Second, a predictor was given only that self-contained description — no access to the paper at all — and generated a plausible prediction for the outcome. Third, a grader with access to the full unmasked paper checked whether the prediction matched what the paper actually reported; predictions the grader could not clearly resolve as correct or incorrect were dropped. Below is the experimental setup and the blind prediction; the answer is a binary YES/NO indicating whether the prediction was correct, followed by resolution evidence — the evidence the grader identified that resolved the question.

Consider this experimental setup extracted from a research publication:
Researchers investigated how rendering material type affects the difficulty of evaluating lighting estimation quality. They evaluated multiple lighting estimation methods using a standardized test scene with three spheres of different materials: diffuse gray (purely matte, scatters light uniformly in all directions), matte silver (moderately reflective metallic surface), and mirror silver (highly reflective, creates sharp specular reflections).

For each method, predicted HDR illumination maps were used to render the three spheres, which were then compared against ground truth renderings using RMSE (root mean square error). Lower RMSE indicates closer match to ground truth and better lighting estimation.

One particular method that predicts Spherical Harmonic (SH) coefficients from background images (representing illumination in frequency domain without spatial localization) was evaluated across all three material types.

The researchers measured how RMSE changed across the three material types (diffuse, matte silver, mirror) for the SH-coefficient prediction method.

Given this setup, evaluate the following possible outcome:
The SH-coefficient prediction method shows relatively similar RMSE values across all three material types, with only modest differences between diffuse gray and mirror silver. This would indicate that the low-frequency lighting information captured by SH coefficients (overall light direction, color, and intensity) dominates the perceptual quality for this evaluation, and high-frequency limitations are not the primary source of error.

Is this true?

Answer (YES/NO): NO